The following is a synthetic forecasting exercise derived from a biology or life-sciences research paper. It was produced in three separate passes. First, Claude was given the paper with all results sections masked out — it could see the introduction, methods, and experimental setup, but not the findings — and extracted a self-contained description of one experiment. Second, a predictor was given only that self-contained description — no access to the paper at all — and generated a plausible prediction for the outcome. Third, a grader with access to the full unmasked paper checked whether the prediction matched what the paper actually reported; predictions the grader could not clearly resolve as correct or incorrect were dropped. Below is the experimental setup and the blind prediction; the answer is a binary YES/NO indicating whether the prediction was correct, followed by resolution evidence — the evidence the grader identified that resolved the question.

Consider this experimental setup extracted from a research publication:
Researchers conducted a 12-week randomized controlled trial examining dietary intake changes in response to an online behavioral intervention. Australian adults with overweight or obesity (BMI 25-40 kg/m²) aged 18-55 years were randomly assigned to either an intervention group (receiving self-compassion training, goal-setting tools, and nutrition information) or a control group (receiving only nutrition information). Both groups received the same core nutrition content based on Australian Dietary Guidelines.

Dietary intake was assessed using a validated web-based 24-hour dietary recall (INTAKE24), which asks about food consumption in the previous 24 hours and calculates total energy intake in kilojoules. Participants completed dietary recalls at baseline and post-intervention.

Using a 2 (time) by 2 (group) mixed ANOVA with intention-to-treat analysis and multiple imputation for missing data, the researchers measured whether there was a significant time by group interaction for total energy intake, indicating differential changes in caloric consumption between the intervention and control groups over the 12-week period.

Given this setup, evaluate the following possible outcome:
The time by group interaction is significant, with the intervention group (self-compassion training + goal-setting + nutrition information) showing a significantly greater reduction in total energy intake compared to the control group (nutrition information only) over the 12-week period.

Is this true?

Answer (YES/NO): YES